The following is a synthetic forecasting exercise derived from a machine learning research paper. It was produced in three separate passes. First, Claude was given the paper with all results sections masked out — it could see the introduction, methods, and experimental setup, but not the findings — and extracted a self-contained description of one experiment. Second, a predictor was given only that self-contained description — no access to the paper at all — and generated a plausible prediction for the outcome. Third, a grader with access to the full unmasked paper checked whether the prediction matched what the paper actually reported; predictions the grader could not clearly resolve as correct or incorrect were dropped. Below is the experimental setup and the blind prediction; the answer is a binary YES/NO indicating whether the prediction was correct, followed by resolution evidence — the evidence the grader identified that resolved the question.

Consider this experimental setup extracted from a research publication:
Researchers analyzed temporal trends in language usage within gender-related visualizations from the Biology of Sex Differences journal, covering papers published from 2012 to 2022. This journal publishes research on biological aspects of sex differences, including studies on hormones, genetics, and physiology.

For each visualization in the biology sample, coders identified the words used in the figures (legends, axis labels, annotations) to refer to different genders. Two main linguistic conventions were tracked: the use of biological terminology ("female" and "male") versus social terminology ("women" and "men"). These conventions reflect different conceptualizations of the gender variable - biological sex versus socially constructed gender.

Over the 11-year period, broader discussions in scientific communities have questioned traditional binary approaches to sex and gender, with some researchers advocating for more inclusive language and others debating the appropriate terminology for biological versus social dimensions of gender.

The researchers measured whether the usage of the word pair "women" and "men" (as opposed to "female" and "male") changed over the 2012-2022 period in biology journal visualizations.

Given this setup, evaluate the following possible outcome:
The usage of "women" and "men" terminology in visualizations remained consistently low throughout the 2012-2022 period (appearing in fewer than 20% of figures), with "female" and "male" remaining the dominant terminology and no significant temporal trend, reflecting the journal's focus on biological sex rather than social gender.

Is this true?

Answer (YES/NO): NO